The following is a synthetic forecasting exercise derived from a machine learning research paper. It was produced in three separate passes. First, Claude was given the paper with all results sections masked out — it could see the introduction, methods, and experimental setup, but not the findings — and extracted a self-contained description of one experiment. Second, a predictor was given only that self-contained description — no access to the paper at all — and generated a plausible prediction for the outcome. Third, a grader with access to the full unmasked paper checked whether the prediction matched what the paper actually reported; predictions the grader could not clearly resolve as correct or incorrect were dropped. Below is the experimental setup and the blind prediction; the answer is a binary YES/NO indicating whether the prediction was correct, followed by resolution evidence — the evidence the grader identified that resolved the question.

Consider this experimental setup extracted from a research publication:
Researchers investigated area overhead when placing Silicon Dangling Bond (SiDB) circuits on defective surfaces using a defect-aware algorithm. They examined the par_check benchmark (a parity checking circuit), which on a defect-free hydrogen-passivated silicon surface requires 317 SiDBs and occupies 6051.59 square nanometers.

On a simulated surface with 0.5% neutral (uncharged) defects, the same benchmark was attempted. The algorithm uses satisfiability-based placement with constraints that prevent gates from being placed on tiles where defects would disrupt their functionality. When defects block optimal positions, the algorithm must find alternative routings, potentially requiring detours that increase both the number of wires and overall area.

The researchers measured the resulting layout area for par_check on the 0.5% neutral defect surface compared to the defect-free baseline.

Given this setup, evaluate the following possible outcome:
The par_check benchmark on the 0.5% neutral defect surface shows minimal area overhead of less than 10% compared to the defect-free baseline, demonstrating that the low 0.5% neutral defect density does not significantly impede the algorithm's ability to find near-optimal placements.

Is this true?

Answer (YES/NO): NO